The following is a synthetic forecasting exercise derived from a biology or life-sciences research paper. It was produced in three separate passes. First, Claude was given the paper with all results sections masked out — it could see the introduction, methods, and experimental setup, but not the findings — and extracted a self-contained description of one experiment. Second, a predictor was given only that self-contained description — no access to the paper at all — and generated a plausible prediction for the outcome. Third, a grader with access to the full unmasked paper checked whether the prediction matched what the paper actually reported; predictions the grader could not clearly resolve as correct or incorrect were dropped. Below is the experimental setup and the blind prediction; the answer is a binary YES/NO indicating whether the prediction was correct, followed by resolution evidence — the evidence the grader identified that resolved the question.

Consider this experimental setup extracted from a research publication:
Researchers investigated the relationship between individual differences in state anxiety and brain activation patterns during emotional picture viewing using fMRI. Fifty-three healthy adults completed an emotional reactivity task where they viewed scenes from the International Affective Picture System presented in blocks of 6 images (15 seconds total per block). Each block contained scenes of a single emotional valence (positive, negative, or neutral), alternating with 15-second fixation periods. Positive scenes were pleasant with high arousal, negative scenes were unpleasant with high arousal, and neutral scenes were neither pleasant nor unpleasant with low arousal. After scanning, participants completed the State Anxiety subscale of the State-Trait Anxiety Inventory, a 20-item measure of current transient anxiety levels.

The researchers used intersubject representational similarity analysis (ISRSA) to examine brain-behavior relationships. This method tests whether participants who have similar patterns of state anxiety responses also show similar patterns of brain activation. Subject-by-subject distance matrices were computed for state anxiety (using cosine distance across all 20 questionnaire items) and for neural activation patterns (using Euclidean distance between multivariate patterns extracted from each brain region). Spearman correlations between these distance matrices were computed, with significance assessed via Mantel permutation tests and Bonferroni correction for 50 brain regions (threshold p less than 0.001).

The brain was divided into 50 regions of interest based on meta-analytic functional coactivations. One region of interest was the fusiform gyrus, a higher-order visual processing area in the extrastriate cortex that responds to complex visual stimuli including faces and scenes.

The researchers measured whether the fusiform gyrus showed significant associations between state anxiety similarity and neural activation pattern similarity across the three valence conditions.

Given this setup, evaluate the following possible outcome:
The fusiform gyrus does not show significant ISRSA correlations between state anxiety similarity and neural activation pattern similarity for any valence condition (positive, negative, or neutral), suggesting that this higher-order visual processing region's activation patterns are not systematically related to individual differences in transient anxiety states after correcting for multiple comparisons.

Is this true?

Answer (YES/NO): NO